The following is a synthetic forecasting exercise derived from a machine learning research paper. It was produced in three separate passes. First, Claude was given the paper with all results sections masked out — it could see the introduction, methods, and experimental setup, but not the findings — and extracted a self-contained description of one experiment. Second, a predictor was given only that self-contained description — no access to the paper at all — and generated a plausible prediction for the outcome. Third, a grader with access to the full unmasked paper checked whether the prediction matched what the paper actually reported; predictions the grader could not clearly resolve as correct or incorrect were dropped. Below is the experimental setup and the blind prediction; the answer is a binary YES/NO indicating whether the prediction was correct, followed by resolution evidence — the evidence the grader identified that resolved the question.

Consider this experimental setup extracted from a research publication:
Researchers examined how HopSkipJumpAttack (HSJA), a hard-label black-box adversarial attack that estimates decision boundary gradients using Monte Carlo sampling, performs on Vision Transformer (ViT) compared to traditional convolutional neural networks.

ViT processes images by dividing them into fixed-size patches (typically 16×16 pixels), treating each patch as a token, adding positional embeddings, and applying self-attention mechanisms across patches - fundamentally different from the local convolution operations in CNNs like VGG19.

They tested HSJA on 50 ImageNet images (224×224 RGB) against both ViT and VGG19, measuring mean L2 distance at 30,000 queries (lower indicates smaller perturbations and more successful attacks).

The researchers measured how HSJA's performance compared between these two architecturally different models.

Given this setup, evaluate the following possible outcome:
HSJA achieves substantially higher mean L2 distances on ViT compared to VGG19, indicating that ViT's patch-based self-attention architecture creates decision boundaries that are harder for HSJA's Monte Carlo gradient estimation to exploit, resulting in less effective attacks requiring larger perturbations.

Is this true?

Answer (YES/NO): NO